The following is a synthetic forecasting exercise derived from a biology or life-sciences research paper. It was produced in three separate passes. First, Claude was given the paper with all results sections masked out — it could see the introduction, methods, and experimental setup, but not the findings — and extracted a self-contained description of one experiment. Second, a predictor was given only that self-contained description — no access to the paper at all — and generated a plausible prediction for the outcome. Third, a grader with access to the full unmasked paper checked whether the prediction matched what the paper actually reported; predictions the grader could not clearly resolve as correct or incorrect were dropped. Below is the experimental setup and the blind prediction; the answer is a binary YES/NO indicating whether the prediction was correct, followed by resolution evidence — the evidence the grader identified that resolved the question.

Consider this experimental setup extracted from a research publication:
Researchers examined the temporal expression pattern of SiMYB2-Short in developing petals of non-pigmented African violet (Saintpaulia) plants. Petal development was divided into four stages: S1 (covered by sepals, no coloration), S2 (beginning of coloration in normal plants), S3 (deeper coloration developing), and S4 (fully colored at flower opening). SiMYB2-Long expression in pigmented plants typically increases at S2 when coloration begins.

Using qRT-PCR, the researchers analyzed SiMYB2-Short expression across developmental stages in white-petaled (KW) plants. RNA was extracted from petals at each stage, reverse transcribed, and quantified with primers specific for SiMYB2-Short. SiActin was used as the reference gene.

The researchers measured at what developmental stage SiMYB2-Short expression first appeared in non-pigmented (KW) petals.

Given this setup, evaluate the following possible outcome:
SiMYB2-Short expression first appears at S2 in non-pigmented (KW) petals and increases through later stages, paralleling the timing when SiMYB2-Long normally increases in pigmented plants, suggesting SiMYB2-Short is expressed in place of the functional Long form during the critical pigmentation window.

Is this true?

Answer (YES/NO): NO